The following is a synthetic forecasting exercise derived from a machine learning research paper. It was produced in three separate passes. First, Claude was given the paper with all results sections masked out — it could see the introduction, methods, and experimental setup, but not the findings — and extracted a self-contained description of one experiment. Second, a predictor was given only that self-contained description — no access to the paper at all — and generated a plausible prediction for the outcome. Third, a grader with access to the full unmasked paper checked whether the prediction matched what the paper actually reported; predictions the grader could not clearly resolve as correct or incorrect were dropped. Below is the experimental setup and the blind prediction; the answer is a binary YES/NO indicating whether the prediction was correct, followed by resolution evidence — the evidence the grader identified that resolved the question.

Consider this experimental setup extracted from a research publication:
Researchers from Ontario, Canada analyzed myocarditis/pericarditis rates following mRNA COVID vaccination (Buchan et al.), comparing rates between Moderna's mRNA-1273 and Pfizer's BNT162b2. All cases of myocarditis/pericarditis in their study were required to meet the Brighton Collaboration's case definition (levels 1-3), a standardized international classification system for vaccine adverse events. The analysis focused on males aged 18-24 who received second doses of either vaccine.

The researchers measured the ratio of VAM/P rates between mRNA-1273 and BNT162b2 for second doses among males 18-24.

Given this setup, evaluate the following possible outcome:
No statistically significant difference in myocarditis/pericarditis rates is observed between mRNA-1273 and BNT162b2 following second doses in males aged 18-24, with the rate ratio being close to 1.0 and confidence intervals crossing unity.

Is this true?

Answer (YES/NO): NO